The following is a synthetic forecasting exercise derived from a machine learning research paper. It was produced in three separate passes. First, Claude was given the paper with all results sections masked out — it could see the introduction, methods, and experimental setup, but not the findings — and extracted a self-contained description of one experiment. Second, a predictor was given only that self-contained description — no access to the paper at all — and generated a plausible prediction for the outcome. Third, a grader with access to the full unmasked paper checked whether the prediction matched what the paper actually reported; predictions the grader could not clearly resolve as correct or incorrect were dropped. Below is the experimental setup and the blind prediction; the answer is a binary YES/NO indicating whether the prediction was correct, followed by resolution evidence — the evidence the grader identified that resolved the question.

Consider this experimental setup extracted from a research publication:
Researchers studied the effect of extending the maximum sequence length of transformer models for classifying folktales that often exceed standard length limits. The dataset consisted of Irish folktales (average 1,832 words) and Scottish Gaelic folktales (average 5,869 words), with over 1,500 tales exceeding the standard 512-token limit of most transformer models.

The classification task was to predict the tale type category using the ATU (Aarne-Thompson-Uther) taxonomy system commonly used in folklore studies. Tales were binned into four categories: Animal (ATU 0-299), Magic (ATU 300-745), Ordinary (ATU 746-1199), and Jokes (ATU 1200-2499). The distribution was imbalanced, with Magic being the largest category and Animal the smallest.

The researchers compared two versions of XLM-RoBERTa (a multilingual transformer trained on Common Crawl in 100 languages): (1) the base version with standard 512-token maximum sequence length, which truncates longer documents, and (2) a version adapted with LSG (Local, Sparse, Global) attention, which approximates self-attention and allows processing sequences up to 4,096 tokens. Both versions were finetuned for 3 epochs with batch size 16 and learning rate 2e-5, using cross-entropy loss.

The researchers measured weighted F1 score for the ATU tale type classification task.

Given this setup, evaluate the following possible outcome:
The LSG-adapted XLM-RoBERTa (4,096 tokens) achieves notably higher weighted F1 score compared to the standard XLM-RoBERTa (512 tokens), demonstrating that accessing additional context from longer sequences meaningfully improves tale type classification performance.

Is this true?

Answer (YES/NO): NO